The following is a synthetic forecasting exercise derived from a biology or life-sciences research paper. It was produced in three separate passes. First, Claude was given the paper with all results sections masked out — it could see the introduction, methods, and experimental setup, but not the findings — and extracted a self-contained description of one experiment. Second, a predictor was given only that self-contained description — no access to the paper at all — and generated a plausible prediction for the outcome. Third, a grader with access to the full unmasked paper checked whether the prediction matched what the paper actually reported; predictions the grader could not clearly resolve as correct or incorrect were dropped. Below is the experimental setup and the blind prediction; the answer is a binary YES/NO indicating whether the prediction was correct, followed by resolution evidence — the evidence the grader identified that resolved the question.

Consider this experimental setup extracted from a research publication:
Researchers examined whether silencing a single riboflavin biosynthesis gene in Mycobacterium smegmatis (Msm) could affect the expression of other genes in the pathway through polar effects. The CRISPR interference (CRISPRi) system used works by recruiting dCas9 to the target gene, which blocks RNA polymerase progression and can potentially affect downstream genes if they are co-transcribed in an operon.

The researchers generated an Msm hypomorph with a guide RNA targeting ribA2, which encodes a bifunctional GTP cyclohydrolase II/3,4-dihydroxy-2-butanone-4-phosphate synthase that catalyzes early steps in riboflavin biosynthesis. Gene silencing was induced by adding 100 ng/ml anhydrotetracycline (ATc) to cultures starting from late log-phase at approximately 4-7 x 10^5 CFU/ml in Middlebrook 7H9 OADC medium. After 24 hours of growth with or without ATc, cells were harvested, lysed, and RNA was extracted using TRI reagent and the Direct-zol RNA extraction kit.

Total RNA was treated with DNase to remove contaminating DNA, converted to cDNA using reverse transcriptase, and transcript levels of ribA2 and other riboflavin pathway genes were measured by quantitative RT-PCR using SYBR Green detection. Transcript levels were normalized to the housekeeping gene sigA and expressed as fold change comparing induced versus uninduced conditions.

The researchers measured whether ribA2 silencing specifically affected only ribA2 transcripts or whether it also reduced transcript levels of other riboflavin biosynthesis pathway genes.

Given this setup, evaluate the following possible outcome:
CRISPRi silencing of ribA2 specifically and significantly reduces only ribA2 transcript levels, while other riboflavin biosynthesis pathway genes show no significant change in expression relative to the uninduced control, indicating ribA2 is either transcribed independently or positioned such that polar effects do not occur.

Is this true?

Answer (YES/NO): NO